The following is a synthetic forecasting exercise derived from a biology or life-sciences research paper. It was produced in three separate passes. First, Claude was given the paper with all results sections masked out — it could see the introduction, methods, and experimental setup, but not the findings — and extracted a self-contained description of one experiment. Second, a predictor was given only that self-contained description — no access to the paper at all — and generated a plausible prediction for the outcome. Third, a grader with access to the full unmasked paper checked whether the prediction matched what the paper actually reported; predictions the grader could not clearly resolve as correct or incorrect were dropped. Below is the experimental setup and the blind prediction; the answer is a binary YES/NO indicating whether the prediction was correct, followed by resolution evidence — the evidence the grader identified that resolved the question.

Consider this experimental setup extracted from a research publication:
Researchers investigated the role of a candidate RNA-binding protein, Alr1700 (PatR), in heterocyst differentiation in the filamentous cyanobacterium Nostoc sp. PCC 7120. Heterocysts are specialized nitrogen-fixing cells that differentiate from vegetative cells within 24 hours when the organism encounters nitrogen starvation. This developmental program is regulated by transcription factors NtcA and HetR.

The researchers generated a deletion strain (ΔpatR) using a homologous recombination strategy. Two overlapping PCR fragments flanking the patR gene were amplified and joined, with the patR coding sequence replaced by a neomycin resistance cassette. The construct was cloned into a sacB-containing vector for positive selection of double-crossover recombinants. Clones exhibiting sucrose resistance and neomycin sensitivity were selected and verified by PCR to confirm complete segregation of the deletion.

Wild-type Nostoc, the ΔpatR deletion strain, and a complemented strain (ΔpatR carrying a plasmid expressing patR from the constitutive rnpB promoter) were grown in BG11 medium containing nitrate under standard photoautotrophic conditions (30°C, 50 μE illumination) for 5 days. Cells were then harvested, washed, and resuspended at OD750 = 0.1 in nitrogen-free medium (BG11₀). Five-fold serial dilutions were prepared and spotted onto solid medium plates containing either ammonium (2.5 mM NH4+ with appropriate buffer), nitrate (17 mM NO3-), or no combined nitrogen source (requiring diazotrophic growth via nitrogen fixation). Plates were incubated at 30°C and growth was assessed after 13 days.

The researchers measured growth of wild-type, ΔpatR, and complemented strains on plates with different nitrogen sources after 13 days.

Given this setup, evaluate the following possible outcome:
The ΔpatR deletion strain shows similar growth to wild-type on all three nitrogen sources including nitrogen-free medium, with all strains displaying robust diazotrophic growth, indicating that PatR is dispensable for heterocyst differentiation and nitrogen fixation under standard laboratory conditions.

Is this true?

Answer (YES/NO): NO